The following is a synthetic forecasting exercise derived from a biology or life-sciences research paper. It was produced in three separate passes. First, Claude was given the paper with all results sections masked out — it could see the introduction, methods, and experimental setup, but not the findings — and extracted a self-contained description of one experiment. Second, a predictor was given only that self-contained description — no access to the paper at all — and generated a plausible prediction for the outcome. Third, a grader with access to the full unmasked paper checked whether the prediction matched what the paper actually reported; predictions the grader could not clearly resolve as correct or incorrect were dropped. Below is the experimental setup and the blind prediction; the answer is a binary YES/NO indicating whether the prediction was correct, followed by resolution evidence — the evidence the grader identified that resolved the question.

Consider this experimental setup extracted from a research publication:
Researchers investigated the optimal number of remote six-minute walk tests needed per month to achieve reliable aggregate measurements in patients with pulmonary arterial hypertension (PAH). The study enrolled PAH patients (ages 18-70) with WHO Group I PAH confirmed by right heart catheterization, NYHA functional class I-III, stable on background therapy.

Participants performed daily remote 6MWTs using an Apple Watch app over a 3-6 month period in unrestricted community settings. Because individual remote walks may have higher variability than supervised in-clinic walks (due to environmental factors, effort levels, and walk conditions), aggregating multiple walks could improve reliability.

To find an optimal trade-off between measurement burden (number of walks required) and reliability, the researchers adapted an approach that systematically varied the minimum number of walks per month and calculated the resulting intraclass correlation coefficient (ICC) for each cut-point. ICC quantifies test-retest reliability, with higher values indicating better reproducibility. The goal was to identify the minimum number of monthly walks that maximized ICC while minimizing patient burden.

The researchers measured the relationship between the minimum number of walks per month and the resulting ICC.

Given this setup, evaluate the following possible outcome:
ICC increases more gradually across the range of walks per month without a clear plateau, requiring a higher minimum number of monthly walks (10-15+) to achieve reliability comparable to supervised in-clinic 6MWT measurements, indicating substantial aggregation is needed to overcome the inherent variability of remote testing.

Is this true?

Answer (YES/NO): NO